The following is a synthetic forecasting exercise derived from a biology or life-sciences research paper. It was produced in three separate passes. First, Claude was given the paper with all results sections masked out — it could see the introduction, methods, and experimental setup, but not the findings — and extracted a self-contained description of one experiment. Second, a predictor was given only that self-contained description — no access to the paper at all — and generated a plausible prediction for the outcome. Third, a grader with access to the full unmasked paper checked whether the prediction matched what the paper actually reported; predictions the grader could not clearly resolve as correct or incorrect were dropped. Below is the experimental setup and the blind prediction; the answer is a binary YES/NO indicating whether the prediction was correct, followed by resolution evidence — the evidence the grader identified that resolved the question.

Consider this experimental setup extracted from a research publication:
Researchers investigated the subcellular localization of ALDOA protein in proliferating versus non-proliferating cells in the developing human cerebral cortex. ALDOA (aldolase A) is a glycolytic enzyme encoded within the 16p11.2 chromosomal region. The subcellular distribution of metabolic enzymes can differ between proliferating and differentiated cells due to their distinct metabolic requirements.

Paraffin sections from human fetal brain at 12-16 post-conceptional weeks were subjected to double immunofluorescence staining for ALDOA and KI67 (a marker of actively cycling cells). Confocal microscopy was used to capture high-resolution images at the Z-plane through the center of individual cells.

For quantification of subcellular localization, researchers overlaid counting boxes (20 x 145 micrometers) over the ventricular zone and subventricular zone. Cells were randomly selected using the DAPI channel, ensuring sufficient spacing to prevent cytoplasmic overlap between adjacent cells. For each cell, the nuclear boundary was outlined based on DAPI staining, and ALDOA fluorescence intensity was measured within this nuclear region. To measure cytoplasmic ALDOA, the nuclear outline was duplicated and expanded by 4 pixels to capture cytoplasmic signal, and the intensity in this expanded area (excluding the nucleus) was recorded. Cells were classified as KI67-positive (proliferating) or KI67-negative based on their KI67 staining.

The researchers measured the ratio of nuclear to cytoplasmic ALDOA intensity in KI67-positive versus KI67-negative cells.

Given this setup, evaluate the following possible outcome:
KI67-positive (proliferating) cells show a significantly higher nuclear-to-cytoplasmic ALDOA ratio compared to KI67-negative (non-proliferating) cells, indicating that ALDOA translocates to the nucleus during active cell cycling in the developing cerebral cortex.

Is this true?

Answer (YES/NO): NO